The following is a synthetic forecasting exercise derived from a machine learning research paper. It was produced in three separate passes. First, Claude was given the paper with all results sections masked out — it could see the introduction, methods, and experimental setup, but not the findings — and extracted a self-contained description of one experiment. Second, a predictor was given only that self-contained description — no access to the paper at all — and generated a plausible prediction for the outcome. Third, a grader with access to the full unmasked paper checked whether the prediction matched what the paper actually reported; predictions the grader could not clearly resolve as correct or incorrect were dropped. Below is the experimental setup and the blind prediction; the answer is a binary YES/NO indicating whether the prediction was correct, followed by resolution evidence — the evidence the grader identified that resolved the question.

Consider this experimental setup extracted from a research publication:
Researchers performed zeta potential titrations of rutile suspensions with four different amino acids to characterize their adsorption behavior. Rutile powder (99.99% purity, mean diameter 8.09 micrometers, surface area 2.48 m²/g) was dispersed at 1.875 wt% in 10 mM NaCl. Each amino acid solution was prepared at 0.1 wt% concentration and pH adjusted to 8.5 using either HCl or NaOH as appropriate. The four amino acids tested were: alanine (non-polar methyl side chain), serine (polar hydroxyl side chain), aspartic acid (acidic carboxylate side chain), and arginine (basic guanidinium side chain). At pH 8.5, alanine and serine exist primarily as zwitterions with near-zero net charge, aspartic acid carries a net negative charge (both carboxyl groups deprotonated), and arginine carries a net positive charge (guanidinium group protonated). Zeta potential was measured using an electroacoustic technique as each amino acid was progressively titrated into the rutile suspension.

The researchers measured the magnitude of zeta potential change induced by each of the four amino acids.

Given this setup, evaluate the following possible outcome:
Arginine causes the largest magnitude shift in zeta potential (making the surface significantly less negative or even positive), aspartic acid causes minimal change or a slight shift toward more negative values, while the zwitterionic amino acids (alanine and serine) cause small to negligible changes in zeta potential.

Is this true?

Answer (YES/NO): NO